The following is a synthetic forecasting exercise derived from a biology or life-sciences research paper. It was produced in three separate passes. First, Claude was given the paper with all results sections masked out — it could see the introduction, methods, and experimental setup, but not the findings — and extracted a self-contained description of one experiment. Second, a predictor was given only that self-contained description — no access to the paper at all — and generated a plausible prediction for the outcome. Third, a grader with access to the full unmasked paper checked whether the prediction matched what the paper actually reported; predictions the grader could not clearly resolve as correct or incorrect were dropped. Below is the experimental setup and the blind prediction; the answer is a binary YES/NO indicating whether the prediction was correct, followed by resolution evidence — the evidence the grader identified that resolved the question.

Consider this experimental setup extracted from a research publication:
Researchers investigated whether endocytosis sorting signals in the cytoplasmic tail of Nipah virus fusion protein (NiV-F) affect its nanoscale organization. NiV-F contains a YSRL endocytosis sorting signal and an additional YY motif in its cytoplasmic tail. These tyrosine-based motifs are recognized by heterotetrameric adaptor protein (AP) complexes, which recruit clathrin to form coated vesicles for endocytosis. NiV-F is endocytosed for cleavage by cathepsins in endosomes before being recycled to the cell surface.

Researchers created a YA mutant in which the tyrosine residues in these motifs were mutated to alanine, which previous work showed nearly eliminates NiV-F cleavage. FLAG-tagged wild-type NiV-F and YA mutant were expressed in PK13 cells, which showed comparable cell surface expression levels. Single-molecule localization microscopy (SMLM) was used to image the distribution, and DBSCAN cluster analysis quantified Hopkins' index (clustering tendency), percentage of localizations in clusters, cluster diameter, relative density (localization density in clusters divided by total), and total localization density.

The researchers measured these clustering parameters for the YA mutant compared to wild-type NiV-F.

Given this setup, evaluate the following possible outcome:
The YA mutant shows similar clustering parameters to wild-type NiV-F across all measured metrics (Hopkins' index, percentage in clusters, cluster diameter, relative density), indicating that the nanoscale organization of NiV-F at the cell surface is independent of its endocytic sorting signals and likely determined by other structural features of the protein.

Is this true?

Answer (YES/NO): NO